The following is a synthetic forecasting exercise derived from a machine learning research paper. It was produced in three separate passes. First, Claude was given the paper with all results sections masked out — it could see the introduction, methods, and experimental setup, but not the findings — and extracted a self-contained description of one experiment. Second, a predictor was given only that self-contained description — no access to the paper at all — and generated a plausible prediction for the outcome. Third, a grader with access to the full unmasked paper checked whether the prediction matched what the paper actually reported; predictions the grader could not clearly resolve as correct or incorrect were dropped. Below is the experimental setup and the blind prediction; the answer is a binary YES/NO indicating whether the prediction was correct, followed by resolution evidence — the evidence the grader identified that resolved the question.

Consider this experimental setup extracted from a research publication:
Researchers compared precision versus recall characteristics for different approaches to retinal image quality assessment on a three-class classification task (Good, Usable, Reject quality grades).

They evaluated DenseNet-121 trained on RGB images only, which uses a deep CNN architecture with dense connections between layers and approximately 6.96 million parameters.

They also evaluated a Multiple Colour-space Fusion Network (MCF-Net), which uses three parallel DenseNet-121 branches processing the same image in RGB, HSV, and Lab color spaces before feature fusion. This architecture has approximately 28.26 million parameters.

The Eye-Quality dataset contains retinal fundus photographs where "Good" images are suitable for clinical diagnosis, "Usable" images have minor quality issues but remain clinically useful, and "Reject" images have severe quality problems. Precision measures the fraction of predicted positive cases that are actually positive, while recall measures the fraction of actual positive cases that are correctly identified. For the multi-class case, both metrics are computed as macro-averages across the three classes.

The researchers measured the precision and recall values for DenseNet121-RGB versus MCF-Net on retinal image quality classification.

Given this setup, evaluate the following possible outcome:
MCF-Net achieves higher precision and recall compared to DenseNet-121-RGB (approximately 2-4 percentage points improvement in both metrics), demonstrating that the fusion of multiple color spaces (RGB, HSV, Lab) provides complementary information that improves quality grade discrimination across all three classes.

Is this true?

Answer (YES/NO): NO